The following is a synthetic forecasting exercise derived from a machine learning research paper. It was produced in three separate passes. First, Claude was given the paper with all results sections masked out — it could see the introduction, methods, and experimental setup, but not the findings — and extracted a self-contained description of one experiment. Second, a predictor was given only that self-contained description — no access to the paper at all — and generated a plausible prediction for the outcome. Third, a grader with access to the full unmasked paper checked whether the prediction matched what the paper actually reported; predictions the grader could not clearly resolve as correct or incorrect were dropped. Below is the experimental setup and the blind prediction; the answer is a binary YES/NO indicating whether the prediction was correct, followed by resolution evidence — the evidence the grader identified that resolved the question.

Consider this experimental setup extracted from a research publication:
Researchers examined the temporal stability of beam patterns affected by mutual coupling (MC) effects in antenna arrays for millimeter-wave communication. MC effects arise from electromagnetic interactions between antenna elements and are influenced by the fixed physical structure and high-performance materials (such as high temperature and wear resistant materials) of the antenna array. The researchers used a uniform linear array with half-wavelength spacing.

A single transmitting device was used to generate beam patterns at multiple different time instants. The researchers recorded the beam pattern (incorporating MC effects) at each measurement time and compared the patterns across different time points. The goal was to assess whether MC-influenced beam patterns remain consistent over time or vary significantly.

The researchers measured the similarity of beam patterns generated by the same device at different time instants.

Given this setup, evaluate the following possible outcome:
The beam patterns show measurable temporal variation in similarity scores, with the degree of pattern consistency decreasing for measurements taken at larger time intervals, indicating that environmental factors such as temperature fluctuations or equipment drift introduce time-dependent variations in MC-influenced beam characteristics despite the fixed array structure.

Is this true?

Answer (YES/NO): NO